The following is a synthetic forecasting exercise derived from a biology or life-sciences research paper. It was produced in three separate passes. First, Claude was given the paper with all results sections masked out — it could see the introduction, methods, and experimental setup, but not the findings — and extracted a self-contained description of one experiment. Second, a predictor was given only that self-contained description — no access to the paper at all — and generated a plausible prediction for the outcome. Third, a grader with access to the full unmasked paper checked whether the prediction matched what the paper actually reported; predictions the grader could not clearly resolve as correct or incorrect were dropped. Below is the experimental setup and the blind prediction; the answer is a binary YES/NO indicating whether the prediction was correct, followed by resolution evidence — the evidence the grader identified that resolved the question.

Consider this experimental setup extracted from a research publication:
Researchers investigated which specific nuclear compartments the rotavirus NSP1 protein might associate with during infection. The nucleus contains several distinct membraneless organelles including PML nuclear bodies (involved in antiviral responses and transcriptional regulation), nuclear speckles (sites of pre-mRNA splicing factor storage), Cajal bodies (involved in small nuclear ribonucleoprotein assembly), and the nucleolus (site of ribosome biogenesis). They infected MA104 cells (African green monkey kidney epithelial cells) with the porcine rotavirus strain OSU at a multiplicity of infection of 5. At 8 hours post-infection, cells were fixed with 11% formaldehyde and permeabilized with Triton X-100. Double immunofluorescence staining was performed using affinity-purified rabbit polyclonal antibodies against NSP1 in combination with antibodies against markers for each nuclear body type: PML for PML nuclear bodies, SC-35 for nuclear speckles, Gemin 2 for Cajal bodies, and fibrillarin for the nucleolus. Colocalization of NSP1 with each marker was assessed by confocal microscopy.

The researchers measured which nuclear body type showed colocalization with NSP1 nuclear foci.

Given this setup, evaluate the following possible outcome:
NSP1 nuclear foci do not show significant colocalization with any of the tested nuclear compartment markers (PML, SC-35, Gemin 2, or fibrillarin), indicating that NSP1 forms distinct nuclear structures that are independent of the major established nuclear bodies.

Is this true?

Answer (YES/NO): NO